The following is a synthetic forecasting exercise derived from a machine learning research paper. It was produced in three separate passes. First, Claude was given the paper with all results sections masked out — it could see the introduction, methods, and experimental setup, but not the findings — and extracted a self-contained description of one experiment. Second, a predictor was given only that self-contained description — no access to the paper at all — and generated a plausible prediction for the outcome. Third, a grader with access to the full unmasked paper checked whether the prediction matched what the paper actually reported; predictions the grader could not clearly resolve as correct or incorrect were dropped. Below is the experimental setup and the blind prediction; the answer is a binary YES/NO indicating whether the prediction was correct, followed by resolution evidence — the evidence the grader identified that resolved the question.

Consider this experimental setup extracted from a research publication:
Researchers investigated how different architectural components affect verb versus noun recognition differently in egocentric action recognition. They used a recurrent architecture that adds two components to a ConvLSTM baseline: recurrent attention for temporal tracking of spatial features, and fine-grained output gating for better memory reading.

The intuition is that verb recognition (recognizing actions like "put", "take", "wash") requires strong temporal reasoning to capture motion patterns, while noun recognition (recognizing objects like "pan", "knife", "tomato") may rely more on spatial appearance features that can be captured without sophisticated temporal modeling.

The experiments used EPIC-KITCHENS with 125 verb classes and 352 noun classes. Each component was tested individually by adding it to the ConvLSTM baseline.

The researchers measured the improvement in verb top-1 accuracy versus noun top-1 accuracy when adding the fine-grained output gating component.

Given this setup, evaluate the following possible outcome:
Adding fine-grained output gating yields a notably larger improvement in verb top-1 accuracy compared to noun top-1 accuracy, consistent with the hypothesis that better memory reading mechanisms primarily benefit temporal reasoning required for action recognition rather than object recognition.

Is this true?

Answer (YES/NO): YES